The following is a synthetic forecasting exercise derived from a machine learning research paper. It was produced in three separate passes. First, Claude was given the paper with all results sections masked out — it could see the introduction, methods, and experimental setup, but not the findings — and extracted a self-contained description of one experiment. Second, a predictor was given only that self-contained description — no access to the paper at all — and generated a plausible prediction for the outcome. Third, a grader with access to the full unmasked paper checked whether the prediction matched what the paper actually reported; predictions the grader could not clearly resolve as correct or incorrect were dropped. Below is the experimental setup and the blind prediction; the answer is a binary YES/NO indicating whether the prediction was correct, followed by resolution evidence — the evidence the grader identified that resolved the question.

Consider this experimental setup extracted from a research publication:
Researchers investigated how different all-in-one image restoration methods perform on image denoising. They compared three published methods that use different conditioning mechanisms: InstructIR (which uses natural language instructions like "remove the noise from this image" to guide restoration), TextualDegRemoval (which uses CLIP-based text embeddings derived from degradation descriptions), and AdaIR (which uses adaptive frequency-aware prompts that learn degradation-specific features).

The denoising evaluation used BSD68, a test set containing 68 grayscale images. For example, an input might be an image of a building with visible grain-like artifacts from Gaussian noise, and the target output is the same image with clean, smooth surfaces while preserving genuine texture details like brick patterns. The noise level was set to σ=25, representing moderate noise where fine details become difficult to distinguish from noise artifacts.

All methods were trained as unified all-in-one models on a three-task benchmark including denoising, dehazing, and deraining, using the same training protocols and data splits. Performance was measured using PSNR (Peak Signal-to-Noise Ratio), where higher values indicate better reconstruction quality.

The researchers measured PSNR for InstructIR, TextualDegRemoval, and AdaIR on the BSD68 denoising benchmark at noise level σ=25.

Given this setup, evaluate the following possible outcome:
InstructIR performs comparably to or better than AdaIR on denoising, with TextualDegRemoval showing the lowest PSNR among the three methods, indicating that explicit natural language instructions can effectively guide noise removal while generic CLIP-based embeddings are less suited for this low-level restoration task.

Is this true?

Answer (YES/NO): YES